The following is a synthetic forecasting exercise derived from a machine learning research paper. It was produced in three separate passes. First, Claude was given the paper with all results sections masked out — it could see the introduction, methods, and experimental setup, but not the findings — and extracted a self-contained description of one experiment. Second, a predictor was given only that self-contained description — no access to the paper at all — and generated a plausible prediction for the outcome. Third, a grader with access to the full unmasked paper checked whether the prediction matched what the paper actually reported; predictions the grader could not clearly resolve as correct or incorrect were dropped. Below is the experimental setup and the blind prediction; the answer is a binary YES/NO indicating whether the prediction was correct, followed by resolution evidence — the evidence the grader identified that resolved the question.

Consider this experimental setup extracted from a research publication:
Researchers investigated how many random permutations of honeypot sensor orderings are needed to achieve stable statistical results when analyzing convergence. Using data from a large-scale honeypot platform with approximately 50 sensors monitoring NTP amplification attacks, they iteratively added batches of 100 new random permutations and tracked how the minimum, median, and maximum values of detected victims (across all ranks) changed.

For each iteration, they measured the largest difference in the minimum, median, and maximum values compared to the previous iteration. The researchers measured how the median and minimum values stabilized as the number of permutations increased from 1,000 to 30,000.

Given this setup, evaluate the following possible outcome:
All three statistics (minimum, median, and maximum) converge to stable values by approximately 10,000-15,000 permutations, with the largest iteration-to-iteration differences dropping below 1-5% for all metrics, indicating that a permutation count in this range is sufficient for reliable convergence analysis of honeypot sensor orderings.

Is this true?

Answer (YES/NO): NO